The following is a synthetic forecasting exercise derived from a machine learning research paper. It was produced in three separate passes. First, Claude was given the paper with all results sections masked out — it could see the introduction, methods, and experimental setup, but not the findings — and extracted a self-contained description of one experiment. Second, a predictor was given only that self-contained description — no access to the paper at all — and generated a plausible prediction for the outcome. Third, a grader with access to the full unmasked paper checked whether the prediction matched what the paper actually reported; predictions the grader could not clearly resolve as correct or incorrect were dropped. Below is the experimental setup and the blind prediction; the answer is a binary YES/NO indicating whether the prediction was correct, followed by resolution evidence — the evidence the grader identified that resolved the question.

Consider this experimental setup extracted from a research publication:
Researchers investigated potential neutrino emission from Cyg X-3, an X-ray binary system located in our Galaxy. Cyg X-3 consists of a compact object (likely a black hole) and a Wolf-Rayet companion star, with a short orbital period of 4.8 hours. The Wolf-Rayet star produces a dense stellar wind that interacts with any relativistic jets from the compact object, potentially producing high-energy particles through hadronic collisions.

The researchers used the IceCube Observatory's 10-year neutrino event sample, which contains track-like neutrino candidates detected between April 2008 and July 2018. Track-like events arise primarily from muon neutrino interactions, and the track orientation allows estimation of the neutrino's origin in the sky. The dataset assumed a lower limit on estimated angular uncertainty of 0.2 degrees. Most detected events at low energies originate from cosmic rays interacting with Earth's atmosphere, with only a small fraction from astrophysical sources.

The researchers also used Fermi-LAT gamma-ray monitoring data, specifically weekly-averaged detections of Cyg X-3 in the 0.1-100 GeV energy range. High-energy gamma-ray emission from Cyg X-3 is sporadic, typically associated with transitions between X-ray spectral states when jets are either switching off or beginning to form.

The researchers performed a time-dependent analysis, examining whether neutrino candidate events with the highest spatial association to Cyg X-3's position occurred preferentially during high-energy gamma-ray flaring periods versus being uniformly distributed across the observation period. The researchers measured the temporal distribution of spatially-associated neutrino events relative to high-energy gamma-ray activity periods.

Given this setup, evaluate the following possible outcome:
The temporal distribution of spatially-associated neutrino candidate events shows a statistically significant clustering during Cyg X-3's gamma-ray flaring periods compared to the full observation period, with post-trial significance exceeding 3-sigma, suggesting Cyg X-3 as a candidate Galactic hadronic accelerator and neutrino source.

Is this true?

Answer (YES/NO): NO